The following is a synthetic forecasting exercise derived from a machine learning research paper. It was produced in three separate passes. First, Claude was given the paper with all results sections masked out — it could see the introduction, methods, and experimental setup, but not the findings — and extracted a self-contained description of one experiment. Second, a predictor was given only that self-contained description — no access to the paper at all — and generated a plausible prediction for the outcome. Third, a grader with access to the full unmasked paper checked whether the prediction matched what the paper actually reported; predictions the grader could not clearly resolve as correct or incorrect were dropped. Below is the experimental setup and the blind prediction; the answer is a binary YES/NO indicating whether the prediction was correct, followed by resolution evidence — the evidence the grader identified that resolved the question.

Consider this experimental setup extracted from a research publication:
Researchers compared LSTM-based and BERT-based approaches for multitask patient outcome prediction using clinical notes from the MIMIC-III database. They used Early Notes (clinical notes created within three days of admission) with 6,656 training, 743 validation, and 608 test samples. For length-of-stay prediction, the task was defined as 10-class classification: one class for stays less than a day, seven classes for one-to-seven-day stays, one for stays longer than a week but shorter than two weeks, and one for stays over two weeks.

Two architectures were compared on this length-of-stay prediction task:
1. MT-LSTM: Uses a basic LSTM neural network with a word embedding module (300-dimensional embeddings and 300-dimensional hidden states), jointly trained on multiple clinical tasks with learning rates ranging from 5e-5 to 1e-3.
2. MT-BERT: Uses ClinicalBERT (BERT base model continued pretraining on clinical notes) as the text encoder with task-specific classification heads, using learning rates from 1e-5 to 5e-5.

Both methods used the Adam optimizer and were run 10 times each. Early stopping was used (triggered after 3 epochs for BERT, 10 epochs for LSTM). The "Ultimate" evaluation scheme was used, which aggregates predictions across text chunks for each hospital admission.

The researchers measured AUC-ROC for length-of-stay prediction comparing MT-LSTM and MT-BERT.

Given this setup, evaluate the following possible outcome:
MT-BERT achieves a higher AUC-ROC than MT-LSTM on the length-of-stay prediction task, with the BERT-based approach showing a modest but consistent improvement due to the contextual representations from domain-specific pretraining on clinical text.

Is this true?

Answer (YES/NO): NO